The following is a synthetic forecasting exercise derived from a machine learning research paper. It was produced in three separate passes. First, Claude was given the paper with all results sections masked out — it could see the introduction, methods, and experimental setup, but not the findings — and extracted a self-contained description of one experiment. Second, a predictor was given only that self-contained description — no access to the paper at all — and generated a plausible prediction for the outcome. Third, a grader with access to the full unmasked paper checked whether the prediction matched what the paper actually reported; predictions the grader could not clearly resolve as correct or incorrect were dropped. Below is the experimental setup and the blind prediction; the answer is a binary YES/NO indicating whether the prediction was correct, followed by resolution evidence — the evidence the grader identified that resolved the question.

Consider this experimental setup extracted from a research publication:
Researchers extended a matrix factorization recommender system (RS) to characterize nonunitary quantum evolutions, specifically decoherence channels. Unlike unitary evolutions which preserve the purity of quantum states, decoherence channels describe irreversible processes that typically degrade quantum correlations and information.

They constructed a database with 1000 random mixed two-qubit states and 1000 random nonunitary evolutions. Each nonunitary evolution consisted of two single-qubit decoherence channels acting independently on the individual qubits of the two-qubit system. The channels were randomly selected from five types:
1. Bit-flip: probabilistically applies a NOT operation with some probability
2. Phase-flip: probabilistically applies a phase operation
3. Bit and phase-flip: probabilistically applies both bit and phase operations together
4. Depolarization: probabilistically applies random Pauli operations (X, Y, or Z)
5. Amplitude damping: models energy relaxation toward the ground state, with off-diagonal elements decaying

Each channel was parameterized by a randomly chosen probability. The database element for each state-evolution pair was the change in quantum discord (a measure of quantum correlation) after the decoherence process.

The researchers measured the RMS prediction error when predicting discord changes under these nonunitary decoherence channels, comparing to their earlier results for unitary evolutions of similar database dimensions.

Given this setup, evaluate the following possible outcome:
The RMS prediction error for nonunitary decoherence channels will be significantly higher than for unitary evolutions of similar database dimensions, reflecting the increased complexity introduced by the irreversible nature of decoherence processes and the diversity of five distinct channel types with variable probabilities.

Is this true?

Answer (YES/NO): NO